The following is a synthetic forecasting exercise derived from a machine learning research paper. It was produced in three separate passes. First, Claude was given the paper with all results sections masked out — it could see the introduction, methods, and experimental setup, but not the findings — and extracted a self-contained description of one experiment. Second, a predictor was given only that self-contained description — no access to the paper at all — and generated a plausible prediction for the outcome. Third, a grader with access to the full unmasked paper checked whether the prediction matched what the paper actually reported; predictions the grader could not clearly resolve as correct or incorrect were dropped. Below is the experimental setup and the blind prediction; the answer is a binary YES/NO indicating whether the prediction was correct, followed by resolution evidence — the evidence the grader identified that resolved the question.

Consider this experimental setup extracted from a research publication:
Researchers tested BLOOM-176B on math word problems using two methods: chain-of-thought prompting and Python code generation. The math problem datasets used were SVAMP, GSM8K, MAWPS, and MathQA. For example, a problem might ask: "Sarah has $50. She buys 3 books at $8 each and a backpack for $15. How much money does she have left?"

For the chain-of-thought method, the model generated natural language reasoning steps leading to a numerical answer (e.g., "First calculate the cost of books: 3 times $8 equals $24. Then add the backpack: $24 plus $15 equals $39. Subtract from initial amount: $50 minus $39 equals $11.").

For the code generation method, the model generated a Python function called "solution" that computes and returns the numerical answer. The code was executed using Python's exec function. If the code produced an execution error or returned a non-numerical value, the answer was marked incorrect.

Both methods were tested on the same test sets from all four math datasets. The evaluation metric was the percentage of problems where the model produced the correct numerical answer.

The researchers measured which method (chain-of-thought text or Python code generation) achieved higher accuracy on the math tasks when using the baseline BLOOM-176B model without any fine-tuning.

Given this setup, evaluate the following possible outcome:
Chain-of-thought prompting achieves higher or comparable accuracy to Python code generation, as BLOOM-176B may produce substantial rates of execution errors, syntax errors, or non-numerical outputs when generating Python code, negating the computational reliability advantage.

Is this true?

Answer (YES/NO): NO